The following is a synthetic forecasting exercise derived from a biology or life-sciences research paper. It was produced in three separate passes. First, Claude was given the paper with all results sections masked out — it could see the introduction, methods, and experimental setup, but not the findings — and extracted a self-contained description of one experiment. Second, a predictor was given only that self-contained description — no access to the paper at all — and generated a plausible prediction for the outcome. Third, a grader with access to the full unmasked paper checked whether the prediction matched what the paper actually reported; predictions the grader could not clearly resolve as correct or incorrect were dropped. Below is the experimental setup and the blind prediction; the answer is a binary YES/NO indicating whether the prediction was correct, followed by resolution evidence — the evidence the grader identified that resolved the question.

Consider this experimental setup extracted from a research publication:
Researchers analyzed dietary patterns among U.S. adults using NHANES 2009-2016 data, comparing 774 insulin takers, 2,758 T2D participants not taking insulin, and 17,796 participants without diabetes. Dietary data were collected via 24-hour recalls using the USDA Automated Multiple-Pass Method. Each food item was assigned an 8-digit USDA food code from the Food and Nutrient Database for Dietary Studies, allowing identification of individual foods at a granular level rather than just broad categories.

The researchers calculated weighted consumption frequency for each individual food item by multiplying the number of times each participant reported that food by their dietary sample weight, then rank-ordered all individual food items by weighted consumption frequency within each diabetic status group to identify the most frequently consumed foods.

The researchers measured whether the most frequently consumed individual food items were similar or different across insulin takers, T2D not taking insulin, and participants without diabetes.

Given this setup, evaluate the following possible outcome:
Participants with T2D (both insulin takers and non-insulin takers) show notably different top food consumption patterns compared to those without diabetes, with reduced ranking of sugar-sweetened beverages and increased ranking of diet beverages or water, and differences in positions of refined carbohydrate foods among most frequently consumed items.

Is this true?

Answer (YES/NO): NO